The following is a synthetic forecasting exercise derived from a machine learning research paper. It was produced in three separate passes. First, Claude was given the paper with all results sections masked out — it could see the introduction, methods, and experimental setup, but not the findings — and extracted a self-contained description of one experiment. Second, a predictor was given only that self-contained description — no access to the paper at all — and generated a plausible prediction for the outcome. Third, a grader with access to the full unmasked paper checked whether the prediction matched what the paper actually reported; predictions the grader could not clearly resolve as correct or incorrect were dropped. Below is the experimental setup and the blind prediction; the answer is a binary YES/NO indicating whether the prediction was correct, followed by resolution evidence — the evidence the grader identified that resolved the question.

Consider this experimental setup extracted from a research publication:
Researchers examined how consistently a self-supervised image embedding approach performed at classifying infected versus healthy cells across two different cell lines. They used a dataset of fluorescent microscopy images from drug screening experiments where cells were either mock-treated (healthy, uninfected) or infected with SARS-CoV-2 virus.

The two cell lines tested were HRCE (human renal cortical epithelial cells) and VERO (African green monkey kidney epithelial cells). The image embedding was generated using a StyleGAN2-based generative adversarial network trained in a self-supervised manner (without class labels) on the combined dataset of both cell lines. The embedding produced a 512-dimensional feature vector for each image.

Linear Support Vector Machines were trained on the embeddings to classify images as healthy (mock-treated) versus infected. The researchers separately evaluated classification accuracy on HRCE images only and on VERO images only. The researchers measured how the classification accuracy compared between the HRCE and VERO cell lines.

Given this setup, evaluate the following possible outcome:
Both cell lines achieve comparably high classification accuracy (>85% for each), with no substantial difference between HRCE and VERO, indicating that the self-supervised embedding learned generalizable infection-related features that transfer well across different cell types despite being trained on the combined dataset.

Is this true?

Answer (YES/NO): NO